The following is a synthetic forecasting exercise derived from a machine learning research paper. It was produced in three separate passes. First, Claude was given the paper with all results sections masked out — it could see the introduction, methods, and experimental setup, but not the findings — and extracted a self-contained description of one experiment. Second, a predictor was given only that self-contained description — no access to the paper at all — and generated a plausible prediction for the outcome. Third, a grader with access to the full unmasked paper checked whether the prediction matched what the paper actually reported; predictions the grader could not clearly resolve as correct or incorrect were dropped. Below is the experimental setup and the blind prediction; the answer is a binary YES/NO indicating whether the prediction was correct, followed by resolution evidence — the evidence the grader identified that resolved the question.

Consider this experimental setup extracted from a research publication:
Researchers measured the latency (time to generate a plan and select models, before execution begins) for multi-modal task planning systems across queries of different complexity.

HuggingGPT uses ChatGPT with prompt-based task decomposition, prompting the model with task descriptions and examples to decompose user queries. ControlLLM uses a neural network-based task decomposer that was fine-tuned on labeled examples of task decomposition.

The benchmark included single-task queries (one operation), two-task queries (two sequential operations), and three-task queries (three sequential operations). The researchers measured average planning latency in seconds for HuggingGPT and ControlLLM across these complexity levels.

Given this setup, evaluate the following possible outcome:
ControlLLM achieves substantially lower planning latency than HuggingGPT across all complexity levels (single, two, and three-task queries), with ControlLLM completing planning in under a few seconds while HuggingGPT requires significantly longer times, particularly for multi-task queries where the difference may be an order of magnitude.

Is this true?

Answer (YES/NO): NO